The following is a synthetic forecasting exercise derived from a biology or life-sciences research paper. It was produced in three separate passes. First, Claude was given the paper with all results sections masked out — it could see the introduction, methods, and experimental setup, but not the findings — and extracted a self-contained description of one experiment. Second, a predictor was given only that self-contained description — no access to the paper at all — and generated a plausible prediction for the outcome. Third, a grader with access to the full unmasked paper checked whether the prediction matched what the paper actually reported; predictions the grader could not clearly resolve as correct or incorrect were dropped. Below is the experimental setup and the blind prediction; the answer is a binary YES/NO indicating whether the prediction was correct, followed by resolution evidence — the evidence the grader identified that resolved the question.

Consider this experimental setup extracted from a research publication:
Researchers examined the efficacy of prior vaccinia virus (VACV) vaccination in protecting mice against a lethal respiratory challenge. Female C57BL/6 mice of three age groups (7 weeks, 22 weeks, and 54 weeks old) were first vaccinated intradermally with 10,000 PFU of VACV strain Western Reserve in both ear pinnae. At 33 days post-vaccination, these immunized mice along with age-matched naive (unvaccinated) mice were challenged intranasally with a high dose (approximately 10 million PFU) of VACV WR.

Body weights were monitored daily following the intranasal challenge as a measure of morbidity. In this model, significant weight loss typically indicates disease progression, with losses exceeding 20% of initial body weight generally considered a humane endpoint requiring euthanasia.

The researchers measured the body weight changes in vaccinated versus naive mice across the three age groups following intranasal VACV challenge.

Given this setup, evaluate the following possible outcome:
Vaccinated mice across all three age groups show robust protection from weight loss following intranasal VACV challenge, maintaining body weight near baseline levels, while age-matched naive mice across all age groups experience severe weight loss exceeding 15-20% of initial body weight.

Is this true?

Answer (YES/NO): NO